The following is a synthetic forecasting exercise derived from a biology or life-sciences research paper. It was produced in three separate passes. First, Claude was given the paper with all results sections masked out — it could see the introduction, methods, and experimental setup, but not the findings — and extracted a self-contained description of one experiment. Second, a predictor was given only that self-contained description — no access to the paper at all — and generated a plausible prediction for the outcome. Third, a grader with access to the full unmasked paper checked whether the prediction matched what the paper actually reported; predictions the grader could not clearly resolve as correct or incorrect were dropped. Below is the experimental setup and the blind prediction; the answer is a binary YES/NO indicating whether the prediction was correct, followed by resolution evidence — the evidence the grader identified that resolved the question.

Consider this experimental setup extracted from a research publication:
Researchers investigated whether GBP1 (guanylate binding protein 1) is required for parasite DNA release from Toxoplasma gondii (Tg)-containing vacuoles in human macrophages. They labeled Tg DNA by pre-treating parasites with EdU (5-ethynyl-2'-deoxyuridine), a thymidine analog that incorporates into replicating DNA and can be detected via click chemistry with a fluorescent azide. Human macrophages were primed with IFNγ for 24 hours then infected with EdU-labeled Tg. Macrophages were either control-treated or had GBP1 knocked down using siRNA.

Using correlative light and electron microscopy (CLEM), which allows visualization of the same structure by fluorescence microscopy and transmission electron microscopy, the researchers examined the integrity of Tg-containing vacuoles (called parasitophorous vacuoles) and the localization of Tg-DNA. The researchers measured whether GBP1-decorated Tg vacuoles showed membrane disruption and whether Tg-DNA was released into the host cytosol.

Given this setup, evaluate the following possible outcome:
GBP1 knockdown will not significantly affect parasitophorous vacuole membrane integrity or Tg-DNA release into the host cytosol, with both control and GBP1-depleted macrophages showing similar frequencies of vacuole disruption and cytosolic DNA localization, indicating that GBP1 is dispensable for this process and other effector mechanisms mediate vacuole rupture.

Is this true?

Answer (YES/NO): NO